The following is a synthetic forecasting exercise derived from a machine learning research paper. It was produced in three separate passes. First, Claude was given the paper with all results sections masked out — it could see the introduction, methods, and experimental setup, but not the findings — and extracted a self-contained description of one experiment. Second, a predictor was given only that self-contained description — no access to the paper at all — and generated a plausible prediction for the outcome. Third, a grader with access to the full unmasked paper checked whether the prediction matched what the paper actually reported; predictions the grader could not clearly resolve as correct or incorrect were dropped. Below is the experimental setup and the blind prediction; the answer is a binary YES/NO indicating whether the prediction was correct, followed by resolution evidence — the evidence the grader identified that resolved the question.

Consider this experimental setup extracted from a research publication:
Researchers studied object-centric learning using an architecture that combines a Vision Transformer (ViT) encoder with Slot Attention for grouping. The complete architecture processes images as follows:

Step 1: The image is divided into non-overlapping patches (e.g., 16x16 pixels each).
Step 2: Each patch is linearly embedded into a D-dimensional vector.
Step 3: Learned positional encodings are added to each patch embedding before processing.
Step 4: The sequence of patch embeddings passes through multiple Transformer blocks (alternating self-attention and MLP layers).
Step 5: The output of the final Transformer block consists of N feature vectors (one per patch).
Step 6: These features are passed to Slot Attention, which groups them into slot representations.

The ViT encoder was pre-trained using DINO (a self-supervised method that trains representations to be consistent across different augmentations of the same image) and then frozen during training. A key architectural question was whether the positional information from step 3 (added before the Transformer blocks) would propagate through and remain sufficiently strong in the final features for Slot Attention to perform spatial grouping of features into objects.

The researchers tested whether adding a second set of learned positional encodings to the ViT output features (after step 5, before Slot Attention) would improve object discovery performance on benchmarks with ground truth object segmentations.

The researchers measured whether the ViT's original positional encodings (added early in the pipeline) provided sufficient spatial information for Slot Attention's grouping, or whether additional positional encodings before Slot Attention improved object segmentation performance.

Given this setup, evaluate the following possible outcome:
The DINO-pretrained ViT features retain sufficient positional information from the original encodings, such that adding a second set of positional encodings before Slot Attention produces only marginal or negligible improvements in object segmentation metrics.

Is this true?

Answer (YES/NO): YES